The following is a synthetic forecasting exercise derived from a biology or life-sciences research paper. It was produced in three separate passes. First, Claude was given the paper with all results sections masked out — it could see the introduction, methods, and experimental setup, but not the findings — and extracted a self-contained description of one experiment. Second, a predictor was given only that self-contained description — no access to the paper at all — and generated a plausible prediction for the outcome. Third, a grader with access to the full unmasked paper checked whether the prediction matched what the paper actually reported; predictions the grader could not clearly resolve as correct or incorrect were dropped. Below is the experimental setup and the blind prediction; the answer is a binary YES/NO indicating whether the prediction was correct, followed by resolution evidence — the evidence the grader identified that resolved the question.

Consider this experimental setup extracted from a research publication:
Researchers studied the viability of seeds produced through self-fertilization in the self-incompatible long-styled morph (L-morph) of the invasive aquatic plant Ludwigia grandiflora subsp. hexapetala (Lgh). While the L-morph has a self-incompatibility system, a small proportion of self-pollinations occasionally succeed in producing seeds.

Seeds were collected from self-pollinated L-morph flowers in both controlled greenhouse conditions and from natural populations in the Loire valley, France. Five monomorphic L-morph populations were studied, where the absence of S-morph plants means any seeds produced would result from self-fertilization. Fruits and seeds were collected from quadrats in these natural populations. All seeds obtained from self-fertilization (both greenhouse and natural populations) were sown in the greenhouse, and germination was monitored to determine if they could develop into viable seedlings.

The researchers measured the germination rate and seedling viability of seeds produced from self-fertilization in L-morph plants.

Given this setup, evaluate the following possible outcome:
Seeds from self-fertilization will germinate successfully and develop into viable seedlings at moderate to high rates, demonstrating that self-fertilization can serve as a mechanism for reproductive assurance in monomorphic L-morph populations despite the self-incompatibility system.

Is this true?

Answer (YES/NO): YES